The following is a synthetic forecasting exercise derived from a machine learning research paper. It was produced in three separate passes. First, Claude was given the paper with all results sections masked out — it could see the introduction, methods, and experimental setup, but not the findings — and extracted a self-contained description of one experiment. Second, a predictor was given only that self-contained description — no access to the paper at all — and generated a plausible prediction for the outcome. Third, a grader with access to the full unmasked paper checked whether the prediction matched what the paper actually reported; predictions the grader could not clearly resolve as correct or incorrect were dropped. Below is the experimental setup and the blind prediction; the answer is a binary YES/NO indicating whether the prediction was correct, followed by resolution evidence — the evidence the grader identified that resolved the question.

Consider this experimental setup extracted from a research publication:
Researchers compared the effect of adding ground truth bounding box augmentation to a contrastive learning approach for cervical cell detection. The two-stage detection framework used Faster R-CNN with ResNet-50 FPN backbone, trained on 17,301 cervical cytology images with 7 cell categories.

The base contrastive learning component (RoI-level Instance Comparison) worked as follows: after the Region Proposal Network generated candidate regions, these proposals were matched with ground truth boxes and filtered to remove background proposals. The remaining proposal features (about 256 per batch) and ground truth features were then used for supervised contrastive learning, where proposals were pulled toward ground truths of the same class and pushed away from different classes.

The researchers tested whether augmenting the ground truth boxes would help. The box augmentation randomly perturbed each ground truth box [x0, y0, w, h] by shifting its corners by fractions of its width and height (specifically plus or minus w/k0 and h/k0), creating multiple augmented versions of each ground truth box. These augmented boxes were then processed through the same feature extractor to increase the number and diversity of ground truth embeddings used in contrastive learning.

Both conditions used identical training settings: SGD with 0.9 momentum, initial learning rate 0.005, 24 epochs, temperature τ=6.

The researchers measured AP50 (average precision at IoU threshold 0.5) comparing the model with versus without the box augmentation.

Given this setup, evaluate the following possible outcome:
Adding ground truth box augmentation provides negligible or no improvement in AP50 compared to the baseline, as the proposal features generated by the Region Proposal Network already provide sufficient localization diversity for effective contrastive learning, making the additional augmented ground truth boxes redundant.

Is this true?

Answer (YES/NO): NO